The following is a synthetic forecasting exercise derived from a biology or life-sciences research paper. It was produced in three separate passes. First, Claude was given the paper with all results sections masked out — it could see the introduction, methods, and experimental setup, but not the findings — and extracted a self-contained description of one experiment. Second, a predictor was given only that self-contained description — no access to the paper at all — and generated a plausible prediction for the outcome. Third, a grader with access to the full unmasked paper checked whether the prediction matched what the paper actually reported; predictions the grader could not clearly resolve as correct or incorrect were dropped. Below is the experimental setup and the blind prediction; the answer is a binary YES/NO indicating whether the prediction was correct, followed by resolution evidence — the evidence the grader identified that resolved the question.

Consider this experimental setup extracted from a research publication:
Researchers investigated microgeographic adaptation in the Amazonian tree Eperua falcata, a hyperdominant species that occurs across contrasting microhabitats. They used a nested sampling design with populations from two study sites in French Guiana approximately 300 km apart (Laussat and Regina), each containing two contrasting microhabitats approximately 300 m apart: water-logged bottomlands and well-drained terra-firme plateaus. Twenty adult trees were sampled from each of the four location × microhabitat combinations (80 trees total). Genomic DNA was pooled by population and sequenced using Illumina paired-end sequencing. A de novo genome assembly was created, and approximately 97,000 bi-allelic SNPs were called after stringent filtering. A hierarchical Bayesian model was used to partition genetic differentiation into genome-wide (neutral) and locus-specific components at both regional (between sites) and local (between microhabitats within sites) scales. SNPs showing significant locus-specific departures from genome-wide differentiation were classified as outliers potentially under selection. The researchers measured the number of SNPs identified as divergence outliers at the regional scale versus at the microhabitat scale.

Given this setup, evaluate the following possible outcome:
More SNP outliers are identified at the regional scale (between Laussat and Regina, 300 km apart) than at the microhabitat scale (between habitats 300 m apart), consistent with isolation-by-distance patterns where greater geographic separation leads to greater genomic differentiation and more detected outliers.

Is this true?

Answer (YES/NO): YES